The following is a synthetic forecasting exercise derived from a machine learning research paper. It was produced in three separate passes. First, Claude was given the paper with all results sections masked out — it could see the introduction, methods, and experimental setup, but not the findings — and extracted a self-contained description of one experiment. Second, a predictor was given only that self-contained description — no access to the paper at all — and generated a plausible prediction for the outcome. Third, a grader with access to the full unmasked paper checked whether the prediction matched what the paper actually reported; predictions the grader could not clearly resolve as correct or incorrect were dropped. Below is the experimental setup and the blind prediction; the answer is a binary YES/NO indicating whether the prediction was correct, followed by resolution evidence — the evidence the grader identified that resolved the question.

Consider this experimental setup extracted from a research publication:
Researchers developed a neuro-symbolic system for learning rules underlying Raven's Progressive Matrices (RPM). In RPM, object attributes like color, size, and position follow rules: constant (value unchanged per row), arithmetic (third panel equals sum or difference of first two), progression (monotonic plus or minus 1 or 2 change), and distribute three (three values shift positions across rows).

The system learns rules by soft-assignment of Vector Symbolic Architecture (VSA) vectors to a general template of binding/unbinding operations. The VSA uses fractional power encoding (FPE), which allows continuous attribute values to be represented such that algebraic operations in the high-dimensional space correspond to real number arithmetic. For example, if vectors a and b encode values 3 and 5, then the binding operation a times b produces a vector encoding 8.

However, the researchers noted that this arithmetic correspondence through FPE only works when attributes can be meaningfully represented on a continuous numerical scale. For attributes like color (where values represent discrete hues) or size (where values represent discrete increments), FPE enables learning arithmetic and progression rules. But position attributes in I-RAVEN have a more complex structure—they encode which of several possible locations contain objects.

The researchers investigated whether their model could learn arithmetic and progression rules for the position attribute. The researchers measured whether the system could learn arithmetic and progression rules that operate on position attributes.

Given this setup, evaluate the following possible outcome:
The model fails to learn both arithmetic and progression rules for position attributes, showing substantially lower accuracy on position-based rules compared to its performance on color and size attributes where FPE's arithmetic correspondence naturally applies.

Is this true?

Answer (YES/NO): YES